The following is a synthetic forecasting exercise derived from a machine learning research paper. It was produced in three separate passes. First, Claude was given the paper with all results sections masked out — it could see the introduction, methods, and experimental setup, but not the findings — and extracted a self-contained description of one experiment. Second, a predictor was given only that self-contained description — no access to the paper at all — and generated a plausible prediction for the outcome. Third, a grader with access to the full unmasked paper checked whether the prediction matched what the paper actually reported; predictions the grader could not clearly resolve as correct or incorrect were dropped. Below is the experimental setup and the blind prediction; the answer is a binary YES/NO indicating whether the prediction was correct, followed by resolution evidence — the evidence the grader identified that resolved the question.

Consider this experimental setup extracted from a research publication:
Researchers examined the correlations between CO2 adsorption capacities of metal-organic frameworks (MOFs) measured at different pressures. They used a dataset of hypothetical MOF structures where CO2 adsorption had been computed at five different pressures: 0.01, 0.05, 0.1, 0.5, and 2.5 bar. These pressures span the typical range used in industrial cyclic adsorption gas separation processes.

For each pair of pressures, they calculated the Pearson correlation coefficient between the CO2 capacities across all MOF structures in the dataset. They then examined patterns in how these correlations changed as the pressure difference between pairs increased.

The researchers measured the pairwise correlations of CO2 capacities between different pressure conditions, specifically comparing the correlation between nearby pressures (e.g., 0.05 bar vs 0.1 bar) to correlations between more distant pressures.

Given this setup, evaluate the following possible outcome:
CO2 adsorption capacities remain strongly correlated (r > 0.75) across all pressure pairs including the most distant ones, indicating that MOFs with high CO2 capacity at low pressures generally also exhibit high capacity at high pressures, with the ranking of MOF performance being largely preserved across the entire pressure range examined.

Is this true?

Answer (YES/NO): NO